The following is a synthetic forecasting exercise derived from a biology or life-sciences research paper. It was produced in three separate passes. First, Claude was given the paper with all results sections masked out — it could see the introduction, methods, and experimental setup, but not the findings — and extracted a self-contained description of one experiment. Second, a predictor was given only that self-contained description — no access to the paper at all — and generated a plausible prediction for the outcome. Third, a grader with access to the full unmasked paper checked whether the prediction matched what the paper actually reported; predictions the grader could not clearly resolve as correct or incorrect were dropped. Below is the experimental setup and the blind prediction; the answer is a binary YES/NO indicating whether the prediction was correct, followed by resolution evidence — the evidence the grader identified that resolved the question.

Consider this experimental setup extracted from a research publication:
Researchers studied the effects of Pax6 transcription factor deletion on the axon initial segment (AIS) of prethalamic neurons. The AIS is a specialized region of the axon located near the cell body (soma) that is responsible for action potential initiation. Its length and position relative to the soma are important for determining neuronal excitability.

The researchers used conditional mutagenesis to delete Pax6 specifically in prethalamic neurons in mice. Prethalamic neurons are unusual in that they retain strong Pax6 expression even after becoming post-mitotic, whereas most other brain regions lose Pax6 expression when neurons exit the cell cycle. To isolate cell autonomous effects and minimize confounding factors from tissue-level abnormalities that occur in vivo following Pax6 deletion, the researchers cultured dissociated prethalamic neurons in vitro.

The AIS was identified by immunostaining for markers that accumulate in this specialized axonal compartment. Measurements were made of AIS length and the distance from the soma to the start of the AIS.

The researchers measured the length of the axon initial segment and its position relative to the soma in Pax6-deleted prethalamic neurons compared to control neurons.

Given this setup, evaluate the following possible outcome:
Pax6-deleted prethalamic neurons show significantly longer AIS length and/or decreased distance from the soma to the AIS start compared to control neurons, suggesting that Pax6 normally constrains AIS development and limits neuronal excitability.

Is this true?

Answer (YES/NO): NO